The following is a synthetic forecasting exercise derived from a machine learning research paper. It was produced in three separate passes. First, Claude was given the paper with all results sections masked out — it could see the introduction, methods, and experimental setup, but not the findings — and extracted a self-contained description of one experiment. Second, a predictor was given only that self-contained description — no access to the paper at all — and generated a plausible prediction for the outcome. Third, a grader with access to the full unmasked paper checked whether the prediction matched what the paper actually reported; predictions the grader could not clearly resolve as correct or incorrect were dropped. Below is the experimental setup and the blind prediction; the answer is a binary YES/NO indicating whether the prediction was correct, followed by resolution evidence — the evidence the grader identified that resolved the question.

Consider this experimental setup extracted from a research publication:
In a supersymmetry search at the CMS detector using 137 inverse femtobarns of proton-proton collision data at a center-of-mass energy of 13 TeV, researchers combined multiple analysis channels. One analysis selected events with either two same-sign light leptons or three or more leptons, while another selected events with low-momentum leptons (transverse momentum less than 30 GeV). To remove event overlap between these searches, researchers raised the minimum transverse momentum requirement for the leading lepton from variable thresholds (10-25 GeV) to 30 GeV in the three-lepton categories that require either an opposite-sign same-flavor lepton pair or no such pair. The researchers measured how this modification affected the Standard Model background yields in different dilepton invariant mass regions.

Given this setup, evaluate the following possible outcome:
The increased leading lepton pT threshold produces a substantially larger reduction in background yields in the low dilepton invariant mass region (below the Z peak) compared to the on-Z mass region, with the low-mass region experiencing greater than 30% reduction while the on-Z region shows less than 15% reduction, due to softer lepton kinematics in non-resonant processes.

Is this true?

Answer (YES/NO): NO